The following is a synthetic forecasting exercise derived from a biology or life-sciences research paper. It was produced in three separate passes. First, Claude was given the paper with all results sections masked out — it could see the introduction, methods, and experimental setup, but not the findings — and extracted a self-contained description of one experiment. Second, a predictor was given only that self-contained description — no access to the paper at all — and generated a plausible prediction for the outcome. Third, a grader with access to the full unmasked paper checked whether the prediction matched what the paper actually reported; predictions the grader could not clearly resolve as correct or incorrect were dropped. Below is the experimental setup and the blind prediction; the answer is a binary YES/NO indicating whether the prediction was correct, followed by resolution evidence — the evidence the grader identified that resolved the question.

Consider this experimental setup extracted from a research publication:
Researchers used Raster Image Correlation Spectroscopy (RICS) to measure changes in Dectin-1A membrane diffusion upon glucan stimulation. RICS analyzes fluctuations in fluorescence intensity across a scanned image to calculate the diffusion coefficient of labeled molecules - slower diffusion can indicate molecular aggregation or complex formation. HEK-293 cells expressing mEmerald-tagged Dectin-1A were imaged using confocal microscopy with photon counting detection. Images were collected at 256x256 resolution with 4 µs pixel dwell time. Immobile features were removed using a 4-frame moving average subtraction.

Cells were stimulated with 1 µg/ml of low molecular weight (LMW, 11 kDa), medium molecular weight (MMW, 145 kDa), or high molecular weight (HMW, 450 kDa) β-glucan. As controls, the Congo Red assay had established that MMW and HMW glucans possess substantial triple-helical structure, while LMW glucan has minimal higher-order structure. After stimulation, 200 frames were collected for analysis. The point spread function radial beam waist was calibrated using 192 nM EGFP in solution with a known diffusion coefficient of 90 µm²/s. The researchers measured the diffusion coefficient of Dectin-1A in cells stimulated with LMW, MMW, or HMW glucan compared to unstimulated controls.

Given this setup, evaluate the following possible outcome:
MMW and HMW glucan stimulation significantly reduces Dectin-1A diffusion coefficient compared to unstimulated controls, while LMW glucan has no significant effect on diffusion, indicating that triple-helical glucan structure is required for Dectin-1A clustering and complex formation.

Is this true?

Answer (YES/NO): YES